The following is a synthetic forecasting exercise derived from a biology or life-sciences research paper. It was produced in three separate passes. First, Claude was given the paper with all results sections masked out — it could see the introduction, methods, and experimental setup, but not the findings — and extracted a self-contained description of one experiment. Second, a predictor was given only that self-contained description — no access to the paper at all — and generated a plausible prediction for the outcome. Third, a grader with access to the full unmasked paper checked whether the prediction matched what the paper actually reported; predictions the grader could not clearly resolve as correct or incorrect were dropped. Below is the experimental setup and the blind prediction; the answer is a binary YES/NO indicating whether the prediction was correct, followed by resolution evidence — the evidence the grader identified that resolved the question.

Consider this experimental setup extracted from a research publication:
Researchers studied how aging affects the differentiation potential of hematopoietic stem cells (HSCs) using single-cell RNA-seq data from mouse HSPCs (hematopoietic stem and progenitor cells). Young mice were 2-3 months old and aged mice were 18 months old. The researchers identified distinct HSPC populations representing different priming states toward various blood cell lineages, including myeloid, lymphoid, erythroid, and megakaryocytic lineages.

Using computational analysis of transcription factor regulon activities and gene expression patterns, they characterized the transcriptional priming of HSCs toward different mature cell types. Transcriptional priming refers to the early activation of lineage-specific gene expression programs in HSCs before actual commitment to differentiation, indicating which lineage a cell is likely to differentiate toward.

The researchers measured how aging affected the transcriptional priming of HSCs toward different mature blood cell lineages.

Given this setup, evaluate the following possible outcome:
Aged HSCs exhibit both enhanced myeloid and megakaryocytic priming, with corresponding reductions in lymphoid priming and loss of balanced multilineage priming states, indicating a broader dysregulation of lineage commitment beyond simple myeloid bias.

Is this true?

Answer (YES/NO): NO